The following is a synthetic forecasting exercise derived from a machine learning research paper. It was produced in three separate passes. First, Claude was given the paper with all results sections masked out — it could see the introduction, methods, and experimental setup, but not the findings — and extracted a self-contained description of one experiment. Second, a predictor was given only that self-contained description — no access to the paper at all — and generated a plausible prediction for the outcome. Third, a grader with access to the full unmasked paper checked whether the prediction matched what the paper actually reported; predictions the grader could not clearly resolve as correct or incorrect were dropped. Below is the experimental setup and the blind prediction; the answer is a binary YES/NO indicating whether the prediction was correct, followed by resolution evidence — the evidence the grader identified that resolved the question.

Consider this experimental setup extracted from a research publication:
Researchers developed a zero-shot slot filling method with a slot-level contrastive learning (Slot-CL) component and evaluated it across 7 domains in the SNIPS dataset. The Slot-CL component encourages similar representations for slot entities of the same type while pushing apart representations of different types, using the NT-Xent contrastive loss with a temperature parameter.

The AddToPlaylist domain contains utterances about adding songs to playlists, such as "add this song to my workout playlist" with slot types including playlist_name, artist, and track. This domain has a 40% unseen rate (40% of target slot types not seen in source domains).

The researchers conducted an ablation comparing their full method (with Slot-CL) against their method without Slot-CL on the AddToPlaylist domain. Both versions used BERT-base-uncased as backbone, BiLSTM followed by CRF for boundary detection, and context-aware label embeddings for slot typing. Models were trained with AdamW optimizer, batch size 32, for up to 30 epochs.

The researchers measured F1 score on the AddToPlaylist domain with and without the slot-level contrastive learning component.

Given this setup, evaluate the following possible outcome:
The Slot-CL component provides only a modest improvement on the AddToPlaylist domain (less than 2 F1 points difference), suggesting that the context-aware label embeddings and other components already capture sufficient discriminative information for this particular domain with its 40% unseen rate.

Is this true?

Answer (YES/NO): NO